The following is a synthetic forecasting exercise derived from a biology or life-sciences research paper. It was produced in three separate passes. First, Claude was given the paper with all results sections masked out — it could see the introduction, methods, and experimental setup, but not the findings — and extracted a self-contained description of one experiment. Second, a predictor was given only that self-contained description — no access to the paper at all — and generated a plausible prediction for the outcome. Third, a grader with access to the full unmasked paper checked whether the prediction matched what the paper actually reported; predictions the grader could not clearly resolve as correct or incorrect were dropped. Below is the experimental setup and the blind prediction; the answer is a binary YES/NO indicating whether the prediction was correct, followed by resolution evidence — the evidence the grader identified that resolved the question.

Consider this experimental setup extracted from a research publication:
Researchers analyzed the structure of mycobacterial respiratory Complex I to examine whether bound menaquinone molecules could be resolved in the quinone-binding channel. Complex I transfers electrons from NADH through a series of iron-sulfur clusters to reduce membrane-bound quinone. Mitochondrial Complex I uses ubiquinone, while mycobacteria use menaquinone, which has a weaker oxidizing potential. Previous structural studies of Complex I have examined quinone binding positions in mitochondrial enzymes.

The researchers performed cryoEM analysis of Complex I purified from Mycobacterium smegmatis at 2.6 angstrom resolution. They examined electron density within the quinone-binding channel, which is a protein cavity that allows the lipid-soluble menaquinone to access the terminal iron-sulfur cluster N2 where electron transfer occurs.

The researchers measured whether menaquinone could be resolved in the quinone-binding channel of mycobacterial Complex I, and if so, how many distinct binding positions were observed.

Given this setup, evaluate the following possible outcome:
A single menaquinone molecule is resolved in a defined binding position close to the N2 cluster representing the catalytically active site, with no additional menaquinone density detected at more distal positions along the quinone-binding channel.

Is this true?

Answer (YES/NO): NO